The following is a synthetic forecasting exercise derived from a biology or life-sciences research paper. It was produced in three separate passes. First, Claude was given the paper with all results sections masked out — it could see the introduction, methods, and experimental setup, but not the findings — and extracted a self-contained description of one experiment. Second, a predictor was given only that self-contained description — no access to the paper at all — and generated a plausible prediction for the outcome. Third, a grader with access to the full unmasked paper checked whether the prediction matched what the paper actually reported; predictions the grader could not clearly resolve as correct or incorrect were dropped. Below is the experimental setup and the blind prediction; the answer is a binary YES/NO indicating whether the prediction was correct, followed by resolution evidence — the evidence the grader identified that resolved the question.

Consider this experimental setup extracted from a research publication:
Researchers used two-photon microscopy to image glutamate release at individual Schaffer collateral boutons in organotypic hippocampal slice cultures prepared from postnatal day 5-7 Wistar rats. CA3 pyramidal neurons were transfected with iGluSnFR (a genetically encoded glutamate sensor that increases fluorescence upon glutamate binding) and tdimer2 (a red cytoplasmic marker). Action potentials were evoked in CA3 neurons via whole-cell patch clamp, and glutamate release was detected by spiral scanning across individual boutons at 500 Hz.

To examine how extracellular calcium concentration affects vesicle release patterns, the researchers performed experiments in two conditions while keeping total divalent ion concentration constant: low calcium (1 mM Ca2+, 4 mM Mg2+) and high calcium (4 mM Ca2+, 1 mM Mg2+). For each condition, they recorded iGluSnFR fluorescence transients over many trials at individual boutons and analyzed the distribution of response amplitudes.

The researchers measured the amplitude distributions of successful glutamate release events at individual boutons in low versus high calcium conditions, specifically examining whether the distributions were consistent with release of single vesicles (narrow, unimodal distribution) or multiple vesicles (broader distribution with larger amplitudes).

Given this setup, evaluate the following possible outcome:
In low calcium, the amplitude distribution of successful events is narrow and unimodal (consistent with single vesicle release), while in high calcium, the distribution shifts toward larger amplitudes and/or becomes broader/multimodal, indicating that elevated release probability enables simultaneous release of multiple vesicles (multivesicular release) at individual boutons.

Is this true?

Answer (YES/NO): YES